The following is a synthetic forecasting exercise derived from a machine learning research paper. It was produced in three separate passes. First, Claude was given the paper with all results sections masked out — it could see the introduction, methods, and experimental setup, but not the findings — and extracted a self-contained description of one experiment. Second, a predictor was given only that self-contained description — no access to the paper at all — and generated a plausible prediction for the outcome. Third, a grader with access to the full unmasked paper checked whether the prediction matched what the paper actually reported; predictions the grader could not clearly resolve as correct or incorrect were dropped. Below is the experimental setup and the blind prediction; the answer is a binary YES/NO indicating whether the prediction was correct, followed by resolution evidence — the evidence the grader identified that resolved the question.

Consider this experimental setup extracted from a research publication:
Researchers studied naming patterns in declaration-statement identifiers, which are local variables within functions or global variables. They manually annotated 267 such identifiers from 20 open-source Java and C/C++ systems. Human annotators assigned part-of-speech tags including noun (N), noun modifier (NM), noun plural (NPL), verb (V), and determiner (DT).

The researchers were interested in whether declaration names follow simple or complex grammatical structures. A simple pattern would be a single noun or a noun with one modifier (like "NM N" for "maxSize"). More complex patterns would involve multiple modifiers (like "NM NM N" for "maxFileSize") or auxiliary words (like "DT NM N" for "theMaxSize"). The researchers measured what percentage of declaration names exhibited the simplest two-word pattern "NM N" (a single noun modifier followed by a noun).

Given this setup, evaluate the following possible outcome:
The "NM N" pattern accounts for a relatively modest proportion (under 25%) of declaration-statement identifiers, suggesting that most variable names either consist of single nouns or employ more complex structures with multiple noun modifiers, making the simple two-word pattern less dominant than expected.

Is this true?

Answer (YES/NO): NO